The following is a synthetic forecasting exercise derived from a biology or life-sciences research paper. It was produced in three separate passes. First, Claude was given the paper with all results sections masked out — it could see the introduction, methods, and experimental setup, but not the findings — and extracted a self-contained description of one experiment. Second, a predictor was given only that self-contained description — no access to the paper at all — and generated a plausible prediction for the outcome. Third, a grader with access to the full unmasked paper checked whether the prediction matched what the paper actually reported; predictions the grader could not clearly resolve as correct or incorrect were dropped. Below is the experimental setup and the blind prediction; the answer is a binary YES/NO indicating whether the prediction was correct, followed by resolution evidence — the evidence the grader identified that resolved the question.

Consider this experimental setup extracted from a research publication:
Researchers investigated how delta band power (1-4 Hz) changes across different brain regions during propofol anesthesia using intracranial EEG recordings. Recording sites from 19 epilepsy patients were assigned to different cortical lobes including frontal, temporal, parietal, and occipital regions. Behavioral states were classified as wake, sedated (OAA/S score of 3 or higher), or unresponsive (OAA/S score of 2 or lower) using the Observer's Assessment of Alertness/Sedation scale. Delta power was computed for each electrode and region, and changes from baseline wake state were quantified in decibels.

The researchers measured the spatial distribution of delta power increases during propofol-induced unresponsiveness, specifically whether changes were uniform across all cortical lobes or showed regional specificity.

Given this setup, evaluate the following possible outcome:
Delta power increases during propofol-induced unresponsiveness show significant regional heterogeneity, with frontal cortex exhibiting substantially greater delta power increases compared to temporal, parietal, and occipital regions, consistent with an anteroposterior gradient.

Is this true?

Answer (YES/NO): NO